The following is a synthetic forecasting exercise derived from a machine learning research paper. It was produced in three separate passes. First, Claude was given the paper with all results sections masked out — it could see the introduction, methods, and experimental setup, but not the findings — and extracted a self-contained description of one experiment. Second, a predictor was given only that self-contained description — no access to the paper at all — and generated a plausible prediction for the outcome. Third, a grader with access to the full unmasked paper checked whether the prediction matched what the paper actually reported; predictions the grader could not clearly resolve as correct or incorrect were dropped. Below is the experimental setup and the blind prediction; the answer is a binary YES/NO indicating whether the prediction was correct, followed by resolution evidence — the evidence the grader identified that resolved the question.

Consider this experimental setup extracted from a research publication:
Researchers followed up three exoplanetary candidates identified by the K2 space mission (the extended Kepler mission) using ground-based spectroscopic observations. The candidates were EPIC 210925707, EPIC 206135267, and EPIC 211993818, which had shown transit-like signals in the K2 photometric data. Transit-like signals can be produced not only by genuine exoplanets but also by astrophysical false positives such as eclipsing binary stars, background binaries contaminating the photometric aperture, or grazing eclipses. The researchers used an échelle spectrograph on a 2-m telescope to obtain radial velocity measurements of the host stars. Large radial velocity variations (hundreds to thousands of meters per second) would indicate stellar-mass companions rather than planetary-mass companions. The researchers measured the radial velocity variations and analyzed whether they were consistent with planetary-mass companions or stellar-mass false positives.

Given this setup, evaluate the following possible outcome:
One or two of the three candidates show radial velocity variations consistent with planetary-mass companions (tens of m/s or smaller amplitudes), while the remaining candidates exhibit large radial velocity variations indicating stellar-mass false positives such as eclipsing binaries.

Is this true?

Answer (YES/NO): NO